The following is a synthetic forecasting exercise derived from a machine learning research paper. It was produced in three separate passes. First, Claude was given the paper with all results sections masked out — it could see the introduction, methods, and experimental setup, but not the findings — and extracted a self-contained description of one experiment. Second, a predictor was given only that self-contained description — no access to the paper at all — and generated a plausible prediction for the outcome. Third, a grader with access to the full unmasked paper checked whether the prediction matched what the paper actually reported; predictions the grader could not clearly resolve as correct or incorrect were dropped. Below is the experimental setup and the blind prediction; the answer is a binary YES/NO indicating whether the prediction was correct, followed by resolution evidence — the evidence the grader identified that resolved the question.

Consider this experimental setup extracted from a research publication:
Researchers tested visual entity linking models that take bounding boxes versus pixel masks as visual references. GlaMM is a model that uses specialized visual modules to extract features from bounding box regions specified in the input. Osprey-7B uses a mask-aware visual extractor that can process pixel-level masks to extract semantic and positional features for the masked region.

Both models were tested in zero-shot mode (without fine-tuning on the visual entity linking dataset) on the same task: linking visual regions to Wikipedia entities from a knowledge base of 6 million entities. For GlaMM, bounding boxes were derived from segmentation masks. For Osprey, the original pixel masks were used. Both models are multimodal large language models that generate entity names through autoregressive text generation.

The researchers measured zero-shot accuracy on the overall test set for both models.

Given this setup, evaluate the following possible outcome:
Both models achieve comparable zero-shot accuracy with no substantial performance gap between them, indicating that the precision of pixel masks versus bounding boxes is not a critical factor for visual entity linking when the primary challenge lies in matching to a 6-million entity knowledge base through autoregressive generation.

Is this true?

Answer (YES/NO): YES